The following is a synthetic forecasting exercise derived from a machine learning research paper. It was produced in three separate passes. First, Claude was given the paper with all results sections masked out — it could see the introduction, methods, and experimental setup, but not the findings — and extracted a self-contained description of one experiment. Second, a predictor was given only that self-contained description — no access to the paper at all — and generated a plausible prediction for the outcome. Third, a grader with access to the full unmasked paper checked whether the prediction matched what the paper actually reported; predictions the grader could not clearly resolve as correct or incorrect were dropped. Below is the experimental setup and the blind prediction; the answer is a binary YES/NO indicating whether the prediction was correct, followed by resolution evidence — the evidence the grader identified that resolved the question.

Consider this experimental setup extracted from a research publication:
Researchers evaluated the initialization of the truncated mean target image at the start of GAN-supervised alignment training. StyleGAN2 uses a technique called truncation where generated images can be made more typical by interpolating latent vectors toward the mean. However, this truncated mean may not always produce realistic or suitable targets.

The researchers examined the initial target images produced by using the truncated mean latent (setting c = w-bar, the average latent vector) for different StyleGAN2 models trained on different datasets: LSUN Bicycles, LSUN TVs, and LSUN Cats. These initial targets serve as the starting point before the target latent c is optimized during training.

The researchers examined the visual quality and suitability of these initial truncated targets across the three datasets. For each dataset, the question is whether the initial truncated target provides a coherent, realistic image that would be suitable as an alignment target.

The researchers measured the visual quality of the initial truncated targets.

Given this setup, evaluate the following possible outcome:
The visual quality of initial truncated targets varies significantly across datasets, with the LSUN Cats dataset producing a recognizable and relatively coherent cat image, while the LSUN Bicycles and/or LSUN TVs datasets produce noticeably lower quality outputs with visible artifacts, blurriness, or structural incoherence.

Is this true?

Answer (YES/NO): NO